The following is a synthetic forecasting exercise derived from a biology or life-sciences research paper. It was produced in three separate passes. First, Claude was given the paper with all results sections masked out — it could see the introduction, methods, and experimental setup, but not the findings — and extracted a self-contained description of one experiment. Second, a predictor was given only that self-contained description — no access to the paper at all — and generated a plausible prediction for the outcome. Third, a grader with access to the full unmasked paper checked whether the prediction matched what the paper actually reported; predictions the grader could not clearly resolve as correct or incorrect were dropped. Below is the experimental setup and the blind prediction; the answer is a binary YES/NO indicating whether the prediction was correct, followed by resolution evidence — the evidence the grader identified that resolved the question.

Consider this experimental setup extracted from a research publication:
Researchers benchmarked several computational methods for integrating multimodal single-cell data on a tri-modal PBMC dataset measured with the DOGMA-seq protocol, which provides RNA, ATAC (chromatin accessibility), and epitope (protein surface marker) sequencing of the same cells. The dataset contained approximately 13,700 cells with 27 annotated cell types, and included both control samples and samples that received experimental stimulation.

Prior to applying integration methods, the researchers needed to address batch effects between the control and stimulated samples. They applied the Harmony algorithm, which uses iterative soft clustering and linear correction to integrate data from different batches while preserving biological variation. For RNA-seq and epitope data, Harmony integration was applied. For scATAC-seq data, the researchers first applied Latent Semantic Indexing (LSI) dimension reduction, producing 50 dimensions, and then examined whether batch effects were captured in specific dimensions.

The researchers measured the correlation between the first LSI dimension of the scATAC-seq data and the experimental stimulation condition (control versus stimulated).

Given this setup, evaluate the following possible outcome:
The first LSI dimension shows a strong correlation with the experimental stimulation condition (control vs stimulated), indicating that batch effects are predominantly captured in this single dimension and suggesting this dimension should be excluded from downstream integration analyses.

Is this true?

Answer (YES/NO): YES